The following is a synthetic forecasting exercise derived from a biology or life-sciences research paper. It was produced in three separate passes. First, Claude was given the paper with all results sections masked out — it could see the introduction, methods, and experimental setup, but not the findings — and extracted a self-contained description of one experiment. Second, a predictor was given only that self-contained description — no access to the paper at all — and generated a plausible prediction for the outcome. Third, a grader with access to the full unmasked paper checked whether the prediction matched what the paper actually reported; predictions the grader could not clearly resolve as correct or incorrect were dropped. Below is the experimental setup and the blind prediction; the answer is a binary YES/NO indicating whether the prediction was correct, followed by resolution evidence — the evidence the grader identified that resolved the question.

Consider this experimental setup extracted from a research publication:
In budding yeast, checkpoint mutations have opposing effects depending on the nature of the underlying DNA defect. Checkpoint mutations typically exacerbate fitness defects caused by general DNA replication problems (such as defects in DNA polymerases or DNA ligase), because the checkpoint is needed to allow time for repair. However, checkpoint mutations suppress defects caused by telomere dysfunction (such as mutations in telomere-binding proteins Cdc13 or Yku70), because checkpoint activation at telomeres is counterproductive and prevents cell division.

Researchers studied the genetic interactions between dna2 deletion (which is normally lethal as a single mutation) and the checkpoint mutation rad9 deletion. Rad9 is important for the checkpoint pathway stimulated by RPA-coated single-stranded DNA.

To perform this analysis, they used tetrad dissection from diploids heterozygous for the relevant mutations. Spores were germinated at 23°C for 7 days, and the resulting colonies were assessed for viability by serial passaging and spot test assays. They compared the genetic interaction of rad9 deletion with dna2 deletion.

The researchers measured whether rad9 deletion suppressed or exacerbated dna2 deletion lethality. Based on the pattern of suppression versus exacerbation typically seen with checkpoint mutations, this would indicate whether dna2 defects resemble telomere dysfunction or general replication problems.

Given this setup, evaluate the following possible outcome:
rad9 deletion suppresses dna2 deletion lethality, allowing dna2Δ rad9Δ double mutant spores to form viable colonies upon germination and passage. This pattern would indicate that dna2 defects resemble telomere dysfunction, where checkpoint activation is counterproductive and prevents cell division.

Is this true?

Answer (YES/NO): YES